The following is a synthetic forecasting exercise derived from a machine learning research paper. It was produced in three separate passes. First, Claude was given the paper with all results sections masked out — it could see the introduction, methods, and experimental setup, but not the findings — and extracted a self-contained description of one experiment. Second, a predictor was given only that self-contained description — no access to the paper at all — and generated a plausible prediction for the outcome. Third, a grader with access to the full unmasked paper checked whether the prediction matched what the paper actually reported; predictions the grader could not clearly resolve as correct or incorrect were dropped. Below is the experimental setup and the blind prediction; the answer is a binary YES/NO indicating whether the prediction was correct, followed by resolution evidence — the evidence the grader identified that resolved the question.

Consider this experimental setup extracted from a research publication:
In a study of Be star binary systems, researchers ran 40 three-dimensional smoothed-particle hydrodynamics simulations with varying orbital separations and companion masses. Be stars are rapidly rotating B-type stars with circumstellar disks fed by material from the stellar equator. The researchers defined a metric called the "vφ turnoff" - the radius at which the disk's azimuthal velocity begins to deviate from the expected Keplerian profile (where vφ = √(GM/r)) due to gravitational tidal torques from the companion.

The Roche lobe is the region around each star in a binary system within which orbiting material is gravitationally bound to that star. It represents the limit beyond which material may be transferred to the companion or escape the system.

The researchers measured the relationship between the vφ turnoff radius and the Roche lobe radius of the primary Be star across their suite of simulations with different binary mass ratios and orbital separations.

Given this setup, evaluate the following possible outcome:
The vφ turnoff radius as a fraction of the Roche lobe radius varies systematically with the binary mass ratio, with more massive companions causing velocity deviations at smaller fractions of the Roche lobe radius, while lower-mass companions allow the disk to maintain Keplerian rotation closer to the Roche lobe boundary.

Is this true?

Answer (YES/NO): NO